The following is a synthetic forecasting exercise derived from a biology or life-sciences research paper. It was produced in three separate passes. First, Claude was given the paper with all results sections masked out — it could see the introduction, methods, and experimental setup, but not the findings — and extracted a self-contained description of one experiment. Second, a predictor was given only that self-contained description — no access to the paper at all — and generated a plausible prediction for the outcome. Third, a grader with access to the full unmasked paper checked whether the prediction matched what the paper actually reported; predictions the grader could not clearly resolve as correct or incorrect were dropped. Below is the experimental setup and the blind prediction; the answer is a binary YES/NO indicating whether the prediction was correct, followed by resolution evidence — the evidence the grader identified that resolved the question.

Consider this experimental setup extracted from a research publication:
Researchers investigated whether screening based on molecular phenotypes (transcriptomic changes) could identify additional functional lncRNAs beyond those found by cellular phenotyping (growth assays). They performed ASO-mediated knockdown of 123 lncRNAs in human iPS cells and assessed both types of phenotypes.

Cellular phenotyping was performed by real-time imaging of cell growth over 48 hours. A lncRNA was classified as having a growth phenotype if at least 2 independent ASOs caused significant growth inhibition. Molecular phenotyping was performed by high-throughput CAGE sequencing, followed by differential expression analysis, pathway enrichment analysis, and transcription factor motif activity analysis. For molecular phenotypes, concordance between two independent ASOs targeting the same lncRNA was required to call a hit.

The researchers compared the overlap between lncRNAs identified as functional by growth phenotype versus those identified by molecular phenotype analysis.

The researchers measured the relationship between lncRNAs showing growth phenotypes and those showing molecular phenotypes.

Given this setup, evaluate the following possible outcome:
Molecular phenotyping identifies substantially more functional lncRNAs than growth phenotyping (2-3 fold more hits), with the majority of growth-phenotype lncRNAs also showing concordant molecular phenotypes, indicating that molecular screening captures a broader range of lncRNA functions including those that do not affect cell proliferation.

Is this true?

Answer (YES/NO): NO